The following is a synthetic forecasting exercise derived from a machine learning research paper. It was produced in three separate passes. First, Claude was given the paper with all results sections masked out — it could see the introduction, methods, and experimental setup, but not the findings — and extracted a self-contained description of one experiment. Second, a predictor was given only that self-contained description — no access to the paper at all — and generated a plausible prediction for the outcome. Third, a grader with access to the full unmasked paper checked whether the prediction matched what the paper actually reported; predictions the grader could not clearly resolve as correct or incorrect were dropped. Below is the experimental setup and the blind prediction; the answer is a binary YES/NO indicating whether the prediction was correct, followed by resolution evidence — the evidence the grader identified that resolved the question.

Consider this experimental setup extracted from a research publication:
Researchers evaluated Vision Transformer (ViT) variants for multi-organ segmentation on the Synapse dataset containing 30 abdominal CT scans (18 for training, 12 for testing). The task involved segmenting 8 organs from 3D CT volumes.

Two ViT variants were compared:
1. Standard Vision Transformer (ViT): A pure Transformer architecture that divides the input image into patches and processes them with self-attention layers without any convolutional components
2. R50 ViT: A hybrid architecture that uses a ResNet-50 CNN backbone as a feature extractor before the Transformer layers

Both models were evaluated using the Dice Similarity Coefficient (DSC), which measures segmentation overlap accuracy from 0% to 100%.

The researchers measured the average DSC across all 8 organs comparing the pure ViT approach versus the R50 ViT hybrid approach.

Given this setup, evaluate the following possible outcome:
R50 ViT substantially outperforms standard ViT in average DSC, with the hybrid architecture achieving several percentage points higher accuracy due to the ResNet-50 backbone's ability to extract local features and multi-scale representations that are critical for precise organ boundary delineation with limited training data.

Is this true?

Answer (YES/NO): YES